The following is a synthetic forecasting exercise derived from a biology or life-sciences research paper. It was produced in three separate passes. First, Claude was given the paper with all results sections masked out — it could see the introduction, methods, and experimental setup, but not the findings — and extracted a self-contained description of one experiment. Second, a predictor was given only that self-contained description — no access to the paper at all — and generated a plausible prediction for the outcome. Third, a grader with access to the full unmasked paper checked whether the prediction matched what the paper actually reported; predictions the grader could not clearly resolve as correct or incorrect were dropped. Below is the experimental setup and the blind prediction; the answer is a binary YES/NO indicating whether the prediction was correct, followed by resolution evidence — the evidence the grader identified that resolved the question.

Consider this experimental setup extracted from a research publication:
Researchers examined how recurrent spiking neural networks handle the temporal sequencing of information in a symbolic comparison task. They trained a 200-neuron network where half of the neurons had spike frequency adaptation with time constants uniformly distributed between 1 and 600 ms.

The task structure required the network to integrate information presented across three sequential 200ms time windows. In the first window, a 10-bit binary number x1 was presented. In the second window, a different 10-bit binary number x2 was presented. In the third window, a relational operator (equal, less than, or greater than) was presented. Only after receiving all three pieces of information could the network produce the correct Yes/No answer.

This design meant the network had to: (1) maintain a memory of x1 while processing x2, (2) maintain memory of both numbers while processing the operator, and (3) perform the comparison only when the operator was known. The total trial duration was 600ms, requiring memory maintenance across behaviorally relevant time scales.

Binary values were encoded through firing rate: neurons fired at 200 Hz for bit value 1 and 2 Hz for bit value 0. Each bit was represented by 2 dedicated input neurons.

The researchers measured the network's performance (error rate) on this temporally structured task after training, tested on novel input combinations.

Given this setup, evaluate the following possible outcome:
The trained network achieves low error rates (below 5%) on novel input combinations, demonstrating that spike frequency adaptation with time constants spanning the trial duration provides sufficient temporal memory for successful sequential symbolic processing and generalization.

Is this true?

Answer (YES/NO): NO